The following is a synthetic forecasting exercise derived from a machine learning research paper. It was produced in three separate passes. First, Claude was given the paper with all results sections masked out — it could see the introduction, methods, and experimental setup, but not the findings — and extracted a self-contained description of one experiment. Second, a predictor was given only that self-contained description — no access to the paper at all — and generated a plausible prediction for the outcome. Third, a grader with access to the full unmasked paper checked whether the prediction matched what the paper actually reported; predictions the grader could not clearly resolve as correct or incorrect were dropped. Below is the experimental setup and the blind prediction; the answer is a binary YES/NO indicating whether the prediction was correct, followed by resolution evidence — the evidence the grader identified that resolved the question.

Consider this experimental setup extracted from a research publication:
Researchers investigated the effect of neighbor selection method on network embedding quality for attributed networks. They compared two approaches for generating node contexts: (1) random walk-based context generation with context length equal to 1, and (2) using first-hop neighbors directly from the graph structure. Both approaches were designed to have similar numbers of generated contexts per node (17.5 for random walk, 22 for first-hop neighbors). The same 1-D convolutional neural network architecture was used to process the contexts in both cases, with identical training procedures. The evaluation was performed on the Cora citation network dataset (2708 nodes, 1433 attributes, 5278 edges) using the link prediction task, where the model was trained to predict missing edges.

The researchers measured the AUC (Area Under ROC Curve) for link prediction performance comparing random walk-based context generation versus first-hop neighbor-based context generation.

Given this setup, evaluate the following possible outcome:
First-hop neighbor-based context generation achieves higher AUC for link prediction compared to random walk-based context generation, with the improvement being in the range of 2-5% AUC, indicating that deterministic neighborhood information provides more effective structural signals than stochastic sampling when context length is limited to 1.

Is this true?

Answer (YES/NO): NO